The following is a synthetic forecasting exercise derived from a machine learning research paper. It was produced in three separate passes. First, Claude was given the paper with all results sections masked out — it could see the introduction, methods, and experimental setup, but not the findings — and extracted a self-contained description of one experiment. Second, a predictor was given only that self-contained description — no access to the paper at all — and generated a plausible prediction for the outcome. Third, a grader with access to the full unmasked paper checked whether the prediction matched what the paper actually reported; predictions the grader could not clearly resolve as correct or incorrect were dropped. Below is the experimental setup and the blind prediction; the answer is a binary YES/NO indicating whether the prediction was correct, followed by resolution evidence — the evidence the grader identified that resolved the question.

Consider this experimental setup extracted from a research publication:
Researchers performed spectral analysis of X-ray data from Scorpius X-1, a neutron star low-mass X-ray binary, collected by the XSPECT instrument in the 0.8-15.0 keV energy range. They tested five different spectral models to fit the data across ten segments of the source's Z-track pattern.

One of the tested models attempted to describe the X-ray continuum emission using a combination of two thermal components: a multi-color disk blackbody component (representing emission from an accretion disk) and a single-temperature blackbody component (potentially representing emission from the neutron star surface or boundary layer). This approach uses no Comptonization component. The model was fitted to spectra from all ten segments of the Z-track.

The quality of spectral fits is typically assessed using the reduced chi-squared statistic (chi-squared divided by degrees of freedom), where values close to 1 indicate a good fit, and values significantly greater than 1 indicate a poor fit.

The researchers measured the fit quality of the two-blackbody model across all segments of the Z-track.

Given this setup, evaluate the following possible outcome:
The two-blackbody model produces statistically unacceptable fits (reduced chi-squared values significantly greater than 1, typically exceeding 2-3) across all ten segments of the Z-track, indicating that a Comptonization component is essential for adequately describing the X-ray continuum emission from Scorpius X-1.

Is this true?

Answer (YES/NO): YES